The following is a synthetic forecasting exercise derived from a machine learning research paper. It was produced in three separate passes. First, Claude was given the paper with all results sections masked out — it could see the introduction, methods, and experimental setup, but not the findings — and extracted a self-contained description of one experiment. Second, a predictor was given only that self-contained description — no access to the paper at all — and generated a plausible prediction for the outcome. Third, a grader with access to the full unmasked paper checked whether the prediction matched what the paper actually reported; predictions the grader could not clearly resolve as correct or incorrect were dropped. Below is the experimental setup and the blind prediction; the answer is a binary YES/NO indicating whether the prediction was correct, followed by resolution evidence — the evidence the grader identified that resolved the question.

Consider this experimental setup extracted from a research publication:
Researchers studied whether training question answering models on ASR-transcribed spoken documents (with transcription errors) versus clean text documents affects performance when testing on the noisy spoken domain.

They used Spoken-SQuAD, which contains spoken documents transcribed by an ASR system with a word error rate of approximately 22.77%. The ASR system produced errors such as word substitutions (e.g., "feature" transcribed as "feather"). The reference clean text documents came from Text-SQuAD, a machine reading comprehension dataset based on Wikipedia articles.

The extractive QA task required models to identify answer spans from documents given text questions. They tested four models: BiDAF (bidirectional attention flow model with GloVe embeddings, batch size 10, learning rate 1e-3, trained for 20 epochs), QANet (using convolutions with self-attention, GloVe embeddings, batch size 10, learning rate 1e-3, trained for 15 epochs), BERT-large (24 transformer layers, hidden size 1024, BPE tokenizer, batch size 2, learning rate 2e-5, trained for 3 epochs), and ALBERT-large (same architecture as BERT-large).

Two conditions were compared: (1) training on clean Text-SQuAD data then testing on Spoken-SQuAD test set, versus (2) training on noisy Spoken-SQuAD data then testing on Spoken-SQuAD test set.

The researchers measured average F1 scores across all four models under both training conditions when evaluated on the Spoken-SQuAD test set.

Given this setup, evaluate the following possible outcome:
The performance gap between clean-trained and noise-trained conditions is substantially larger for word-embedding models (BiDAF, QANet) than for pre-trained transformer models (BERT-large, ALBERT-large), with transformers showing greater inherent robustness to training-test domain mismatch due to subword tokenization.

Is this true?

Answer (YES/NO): YES